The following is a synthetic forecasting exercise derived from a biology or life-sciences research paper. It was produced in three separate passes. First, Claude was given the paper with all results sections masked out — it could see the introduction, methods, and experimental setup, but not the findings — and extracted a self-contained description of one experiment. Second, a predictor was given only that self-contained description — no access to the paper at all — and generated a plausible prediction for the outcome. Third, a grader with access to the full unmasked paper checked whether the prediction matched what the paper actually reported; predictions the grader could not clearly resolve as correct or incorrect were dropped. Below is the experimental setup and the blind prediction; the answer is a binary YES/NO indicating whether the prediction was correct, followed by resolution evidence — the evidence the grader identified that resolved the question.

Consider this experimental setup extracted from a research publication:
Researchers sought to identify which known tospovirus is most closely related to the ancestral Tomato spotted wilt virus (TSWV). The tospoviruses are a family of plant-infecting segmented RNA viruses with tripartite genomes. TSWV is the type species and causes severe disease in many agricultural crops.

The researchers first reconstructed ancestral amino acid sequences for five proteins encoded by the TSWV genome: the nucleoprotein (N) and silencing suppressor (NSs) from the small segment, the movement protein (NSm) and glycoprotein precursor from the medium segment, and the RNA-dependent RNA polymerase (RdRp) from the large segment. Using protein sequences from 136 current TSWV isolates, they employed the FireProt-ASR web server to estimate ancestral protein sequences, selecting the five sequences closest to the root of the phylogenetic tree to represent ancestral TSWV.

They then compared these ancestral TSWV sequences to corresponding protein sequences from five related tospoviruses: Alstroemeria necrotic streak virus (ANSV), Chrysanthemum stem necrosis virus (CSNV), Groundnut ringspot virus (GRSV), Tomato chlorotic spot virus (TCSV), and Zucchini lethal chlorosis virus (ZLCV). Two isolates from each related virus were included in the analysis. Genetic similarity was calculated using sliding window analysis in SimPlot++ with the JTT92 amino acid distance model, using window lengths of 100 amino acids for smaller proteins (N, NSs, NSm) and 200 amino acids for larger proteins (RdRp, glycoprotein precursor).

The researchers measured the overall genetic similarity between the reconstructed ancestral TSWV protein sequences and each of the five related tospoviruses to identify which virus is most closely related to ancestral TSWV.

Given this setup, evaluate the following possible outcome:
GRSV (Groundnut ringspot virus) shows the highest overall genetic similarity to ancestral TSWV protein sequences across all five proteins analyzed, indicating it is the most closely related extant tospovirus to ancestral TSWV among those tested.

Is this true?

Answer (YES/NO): NO